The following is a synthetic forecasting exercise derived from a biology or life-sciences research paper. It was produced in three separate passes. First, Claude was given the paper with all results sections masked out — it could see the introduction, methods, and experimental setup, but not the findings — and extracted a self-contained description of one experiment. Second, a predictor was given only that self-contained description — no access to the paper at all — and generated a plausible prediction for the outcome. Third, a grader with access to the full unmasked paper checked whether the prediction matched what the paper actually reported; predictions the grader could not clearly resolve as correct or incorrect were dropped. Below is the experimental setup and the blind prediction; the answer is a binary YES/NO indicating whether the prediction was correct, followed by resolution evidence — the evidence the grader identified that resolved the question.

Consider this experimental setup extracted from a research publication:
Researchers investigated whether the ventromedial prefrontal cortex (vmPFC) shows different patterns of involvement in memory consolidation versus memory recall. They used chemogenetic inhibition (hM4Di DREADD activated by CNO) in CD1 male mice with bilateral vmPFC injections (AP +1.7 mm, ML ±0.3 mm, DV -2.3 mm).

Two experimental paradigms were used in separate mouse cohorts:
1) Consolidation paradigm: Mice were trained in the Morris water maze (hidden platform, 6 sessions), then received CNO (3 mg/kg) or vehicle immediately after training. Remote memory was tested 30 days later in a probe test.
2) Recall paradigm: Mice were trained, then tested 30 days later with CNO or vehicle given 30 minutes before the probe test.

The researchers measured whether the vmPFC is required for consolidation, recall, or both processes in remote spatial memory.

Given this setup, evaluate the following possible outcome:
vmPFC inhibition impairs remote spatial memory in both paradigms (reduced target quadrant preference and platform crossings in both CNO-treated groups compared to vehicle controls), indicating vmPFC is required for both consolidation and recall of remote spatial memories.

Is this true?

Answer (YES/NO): NO